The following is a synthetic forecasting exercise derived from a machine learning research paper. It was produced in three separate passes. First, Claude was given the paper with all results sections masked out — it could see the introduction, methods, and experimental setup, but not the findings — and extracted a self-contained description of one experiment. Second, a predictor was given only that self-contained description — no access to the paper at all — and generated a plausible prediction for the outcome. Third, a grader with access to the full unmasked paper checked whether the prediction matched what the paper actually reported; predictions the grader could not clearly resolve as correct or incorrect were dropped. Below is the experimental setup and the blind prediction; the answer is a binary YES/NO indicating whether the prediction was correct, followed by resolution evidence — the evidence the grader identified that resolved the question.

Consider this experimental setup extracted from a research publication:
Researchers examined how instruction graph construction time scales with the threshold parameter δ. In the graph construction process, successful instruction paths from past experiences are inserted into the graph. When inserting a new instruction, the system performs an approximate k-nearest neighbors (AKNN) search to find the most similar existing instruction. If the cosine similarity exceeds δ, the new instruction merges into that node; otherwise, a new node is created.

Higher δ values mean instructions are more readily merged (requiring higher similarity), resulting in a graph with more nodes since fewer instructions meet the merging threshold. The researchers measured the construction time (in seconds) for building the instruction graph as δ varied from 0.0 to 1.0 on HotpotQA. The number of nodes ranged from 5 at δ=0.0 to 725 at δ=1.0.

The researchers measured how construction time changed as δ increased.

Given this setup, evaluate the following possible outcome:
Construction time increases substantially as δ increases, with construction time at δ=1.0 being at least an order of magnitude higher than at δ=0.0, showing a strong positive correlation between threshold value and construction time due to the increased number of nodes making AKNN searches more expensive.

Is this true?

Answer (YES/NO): NO